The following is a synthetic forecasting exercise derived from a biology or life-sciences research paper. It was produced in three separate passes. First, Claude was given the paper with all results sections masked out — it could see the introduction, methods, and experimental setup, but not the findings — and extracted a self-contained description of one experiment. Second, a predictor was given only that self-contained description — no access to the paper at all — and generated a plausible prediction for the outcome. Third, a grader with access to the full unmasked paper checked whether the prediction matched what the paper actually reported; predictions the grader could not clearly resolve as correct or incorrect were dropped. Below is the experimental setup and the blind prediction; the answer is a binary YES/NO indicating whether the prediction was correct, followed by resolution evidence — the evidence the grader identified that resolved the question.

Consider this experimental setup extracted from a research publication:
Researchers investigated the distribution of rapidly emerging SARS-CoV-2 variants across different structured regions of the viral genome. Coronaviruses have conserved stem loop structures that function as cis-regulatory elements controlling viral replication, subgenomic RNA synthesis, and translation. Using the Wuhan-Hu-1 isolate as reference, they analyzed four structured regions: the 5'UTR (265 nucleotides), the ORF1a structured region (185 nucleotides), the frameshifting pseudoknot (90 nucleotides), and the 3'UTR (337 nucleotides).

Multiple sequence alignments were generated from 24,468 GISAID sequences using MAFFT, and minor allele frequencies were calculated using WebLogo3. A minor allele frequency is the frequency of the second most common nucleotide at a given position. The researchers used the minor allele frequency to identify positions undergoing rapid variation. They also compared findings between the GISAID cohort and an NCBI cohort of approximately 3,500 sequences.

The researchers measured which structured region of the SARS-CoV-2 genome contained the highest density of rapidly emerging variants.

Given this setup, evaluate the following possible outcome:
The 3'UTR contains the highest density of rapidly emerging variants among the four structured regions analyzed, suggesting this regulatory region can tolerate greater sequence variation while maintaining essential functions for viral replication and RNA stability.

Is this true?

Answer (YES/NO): NO